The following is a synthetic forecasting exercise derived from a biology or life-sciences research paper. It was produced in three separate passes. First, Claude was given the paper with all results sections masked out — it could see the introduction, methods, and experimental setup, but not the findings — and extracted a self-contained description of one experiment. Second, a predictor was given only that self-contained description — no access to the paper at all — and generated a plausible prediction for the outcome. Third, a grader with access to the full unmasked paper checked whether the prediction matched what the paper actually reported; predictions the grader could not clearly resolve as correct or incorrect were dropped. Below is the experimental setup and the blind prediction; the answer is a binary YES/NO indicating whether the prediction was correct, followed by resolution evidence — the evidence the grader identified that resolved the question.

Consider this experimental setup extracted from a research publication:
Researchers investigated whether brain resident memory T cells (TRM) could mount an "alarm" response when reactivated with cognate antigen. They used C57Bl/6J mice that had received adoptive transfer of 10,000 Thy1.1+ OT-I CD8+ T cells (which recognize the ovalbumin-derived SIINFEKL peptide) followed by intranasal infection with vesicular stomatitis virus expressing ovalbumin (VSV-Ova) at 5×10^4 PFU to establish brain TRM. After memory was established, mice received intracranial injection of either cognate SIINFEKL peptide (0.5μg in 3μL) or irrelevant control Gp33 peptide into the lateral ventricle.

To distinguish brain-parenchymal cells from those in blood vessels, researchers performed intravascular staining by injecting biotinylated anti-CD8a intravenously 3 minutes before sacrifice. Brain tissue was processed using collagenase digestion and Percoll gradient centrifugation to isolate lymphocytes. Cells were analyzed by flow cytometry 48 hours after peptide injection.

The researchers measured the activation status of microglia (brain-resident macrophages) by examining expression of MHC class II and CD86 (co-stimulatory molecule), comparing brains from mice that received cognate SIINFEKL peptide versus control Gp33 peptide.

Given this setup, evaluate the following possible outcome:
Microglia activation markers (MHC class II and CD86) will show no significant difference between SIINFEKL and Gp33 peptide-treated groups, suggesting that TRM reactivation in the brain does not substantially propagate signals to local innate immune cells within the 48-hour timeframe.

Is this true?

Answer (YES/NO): NO